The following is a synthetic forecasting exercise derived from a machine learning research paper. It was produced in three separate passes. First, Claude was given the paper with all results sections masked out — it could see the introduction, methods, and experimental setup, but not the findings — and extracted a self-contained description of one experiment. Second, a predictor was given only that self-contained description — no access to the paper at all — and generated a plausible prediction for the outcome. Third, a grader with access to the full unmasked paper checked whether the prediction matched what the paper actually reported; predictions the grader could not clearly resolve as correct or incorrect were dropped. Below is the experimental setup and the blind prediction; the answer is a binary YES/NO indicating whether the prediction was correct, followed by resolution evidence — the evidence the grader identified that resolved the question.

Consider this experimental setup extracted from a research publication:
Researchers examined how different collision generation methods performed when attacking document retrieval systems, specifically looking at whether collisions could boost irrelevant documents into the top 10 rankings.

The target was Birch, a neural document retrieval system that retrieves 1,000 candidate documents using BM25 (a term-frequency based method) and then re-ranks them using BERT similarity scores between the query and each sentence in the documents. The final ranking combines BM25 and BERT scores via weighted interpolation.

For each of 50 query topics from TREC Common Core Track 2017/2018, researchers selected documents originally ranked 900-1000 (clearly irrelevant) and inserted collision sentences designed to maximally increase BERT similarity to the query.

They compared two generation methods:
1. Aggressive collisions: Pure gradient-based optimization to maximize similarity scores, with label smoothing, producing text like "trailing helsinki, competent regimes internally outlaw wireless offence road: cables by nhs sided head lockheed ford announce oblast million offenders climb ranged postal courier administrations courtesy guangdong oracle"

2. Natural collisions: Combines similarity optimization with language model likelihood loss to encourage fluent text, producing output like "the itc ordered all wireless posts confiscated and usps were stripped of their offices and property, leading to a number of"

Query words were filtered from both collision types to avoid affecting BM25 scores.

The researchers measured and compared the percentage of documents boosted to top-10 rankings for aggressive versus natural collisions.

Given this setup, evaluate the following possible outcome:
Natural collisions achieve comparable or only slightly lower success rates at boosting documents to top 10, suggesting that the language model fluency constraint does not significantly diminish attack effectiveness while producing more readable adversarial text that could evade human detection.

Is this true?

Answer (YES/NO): NO